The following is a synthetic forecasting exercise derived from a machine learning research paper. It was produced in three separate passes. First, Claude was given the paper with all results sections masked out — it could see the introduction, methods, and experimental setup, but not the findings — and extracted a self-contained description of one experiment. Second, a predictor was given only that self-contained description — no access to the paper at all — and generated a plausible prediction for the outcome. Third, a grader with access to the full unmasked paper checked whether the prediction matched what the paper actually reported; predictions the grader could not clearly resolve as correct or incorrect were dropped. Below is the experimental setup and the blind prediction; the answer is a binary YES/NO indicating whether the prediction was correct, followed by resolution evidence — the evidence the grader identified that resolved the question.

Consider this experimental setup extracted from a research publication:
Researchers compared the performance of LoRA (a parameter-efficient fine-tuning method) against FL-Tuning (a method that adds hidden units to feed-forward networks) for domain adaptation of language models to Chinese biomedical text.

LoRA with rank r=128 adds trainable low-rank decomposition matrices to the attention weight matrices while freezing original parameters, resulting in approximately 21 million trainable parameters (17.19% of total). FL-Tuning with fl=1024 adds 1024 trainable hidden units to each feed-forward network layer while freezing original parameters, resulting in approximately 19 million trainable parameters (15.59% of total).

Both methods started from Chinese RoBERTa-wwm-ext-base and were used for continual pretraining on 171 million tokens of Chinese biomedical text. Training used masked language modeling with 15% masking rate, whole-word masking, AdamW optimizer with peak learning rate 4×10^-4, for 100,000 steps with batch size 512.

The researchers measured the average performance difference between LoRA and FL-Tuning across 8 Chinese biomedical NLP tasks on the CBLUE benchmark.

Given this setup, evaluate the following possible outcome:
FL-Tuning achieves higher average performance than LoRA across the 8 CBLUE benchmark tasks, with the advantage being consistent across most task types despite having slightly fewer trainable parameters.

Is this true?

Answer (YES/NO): YES